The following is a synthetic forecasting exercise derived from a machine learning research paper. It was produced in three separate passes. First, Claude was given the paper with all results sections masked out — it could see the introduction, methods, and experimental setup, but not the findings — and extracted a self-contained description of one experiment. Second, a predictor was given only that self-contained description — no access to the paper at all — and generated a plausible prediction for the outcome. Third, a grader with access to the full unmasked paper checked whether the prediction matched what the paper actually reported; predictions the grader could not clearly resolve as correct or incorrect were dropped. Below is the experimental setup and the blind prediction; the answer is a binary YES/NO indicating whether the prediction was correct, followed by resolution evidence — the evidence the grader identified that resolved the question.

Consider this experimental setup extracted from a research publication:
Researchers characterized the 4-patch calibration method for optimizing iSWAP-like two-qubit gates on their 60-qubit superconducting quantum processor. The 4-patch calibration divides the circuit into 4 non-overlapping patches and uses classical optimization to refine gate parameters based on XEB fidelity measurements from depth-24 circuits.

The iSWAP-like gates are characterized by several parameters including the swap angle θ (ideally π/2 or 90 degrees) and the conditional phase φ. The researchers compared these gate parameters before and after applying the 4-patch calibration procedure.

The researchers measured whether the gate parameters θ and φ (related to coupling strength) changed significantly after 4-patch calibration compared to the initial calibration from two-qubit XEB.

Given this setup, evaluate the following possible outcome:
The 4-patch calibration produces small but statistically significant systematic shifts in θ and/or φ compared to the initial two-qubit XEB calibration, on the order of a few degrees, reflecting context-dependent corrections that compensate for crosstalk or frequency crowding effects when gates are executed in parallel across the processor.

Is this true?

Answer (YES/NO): NO